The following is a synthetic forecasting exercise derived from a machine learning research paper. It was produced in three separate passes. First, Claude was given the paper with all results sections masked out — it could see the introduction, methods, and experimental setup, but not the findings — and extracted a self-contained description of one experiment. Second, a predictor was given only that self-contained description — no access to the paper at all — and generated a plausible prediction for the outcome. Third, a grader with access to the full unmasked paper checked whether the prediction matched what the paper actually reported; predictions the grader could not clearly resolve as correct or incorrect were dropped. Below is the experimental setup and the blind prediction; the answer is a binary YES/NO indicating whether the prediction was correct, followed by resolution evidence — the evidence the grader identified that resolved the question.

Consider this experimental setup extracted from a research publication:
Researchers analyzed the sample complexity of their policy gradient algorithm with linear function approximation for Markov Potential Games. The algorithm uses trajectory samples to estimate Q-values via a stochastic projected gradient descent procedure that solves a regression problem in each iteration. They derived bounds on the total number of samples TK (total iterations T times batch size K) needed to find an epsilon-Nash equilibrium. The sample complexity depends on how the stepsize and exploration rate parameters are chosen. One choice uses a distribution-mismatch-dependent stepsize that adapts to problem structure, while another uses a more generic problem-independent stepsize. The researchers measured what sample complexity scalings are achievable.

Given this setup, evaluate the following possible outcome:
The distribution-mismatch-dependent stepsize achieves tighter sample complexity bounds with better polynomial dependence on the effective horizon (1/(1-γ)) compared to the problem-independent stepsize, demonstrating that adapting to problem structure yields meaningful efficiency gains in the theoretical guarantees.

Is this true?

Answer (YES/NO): NO